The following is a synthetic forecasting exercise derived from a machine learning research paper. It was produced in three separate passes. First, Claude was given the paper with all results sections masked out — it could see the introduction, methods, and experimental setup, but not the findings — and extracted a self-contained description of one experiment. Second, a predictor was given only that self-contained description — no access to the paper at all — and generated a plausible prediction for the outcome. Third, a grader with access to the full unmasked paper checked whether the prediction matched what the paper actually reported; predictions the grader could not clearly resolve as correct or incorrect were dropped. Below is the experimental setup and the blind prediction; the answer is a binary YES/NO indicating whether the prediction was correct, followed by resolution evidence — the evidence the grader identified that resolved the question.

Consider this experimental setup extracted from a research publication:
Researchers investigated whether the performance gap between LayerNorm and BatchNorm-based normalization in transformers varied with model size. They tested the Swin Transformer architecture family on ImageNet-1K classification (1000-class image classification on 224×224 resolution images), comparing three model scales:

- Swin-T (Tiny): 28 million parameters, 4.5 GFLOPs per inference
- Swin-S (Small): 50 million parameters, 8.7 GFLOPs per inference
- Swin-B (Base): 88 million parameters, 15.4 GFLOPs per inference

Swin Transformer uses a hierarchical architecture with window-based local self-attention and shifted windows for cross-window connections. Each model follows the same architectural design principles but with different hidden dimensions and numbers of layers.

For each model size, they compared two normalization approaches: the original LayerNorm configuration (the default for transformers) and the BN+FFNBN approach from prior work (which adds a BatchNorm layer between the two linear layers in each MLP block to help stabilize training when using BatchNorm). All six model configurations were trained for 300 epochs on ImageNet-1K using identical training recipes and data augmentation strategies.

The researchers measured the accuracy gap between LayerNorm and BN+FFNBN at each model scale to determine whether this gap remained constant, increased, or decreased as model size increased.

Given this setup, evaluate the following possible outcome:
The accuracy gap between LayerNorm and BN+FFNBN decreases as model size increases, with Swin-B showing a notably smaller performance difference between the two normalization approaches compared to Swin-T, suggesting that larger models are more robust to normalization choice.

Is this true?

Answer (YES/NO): NO